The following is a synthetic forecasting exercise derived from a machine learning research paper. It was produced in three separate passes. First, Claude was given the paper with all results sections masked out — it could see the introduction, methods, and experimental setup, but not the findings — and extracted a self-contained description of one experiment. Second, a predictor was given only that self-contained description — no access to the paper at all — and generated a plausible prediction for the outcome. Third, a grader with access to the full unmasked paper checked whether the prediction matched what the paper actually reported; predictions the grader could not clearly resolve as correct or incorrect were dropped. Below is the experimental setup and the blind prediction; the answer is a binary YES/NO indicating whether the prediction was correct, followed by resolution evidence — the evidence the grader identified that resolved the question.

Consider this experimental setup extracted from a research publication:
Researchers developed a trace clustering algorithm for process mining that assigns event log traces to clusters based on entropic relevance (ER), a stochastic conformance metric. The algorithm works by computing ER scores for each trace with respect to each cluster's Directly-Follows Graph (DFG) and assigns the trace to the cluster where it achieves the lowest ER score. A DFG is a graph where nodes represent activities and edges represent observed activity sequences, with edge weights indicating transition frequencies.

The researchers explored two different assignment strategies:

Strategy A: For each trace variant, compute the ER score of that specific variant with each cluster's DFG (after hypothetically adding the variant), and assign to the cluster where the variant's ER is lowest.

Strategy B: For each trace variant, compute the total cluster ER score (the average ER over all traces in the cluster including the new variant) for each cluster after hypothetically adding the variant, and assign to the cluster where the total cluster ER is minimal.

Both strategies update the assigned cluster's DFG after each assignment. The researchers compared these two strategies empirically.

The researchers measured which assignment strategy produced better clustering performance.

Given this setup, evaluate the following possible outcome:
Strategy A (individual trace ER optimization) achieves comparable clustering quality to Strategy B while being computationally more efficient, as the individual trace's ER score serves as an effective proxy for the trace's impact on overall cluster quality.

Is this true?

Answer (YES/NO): NO